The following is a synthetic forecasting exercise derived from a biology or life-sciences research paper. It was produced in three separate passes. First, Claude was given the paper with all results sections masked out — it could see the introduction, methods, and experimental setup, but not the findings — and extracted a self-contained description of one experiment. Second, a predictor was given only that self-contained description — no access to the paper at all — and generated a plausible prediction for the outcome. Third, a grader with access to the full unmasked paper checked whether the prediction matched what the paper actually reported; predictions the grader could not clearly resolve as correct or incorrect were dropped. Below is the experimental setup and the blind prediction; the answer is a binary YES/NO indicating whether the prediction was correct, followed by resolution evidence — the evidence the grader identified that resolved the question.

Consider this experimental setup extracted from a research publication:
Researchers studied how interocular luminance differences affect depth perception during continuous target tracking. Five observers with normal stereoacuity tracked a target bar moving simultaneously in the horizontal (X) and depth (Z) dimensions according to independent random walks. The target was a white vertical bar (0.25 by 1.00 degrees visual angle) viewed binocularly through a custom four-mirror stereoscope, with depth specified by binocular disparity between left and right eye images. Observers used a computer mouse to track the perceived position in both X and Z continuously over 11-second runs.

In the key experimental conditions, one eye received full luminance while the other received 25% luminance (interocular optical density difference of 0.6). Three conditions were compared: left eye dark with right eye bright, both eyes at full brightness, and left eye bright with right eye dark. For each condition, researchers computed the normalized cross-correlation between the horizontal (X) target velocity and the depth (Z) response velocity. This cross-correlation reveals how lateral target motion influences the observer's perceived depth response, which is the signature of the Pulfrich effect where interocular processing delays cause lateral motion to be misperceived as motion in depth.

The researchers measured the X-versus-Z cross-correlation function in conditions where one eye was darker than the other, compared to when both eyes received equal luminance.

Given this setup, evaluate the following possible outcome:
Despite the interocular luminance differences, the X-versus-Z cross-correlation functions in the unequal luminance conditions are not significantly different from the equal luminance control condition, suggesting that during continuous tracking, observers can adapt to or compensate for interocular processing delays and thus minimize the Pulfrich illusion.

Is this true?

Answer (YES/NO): NO